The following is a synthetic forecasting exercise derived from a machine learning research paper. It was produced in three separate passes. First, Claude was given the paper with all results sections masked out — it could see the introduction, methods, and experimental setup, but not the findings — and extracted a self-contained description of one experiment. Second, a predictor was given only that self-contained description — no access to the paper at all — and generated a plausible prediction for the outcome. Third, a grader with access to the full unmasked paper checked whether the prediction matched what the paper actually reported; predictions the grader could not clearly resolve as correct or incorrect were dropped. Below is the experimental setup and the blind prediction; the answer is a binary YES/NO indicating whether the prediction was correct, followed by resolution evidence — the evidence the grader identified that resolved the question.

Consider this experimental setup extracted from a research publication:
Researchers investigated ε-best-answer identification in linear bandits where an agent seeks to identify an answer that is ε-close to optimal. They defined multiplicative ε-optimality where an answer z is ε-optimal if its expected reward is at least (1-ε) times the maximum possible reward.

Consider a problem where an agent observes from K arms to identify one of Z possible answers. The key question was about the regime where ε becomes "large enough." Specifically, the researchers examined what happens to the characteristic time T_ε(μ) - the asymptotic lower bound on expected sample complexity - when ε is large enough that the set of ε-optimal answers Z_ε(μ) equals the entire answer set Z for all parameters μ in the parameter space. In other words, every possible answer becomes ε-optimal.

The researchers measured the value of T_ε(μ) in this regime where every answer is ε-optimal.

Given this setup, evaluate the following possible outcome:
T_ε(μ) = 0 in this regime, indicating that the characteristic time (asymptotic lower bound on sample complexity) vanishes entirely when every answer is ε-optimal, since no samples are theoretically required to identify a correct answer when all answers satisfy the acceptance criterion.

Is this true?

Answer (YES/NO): YES